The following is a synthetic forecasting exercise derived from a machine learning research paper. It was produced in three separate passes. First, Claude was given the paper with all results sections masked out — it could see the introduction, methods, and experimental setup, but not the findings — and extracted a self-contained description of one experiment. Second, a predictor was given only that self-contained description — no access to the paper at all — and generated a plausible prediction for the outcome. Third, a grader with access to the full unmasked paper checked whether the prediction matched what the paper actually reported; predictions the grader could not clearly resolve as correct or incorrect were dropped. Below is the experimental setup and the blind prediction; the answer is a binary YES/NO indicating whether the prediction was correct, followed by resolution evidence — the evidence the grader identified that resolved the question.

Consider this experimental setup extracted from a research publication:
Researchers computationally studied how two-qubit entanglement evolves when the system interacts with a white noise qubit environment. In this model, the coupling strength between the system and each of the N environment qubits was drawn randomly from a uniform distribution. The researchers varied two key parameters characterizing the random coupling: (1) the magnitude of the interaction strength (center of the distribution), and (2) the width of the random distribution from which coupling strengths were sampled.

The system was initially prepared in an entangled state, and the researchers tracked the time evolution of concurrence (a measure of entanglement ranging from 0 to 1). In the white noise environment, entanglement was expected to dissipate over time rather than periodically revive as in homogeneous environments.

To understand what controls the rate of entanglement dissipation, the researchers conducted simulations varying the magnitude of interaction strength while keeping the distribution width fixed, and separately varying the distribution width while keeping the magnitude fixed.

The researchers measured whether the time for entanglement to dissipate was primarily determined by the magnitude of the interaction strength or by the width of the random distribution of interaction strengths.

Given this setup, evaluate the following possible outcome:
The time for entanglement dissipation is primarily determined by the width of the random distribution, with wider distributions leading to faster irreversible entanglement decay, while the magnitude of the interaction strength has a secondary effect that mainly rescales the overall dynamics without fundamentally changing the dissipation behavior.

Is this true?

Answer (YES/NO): YES